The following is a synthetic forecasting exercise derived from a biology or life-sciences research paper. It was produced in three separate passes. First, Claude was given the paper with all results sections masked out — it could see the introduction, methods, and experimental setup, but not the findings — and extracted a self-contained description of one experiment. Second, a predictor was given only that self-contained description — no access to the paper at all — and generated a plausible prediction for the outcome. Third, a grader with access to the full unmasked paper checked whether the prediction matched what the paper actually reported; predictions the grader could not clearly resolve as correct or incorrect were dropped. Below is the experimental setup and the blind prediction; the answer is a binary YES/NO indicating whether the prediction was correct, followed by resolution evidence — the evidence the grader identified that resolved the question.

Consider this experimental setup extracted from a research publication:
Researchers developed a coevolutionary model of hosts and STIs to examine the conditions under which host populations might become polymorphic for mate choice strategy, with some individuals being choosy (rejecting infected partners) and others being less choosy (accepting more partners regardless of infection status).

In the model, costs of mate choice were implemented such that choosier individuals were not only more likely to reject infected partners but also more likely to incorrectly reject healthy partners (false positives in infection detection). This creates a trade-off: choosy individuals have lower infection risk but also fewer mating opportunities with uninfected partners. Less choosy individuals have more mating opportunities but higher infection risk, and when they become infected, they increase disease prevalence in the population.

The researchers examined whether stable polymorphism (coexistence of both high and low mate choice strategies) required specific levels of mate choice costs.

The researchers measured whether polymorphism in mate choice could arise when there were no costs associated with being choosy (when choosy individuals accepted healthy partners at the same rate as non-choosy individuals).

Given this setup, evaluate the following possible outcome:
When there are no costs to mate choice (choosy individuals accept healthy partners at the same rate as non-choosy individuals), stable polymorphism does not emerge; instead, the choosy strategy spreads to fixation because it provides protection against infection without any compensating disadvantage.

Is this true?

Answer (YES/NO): NO